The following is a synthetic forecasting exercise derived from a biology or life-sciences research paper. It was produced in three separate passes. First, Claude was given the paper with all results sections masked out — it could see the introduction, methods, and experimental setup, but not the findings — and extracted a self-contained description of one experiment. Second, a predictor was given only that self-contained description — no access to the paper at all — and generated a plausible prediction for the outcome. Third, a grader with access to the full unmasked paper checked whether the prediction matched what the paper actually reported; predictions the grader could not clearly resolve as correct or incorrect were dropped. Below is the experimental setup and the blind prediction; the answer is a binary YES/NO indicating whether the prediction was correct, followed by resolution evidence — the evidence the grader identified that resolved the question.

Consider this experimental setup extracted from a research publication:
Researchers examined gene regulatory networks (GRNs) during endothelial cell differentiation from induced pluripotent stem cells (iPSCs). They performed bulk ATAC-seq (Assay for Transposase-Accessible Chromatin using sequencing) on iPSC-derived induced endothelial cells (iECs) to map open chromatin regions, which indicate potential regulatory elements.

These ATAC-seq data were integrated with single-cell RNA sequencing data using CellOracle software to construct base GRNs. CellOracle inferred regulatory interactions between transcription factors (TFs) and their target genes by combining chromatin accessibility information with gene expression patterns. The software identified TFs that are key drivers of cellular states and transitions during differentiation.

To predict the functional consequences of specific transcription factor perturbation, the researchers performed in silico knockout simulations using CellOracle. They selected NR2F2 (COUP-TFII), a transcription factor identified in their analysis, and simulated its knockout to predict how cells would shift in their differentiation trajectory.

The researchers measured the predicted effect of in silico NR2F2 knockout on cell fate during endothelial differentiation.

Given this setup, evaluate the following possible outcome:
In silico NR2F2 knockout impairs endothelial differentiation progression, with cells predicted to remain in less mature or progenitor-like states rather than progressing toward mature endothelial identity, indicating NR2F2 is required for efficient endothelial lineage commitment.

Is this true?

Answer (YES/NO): NO